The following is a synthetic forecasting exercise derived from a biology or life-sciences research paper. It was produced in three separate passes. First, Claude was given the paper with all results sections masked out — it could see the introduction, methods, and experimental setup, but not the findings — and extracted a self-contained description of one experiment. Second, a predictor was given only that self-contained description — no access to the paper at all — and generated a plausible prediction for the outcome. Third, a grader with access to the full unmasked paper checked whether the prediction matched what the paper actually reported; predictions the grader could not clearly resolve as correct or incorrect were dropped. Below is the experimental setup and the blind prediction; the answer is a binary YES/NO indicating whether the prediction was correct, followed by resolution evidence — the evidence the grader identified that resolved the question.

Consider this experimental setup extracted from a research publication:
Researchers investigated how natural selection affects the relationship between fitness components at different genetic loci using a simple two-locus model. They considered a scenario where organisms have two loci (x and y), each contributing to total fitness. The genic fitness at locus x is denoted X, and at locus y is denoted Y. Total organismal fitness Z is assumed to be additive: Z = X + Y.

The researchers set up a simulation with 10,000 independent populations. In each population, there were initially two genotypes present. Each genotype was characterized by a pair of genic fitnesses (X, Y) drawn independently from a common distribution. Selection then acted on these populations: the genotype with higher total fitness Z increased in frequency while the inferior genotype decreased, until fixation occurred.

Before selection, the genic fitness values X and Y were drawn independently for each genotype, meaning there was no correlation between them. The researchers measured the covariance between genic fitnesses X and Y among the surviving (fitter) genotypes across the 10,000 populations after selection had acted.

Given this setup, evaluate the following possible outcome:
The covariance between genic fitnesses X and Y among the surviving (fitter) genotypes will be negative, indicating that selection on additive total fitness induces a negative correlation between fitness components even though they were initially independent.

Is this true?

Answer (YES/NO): YES